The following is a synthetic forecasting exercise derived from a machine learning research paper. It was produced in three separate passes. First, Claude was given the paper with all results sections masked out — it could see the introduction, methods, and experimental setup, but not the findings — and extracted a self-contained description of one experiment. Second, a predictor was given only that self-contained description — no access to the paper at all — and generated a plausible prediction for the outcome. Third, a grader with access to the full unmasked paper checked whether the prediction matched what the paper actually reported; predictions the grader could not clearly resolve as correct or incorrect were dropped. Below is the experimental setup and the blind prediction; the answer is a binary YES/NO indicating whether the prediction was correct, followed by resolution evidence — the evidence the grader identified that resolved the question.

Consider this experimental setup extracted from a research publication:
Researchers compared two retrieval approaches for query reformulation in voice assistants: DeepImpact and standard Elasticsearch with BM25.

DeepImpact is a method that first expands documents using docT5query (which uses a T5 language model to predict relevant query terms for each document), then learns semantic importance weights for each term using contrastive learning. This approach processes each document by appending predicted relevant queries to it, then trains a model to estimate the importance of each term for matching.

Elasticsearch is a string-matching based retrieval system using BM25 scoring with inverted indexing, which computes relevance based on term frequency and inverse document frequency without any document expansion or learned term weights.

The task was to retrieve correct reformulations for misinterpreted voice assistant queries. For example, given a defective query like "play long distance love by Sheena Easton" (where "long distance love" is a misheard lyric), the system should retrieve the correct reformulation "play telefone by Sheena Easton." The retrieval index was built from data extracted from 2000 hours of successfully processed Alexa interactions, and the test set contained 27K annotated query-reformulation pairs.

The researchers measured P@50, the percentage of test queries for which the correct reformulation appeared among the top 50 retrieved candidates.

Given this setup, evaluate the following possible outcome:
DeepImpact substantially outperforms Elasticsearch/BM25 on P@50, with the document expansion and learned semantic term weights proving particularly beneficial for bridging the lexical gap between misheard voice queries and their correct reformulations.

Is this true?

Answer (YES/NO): NO